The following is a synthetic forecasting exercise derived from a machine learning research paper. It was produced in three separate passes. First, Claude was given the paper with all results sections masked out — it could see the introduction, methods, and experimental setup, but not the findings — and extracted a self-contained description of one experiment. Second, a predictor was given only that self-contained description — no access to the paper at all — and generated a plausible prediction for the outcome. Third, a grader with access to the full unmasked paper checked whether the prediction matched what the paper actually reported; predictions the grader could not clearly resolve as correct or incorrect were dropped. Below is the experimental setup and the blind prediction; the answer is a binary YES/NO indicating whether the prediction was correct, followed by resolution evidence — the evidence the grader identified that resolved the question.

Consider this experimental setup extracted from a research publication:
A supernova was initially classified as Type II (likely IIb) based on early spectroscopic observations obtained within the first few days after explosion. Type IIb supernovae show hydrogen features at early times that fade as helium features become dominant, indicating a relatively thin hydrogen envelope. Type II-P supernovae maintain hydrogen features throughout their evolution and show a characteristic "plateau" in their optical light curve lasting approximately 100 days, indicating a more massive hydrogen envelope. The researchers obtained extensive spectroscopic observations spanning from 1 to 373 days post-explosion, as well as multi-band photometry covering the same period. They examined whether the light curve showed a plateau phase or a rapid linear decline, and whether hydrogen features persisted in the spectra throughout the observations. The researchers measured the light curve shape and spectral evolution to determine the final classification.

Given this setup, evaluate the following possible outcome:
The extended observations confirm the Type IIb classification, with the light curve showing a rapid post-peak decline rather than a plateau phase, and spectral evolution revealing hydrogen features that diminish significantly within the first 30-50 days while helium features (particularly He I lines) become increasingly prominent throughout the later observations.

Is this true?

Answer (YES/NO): NO